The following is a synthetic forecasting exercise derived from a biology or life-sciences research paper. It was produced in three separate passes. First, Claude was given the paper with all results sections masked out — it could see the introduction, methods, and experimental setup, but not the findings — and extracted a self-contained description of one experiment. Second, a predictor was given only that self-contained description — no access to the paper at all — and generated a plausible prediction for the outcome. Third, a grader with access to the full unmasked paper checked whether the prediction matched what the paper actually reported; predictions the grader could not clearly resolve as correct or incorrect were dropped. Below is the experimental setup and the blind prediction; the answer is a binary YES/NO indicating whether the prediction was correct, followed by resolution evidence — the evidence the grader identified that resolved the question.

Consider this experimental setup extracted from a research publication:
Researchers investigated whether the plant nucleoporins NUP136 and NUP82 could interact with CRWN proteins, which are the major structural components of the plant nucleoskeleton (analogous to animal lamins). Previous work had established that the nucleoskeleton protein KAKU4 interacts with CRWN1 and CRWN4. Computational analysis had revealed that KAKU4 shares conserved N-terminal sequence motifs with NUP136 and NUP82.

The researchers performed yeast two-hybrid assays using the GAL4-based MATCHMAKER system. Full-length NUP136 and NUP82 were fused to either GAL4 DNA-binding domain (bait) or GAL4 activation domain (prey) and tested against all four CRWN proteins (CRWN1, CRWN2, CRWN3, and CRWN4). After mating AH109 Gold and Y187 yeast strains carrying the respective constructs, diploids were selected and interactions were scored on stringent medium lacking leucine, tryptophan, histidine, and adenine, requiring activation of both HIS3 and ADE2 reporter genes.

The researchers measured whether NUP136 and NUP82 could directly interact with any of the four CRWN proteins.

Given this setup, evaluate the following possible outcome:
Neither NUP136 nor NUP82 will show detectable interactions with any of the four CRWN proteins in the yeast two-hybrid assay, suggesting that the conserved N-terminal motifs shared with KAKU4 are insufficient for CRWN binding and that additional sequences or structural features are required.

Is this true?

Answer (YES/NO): NO